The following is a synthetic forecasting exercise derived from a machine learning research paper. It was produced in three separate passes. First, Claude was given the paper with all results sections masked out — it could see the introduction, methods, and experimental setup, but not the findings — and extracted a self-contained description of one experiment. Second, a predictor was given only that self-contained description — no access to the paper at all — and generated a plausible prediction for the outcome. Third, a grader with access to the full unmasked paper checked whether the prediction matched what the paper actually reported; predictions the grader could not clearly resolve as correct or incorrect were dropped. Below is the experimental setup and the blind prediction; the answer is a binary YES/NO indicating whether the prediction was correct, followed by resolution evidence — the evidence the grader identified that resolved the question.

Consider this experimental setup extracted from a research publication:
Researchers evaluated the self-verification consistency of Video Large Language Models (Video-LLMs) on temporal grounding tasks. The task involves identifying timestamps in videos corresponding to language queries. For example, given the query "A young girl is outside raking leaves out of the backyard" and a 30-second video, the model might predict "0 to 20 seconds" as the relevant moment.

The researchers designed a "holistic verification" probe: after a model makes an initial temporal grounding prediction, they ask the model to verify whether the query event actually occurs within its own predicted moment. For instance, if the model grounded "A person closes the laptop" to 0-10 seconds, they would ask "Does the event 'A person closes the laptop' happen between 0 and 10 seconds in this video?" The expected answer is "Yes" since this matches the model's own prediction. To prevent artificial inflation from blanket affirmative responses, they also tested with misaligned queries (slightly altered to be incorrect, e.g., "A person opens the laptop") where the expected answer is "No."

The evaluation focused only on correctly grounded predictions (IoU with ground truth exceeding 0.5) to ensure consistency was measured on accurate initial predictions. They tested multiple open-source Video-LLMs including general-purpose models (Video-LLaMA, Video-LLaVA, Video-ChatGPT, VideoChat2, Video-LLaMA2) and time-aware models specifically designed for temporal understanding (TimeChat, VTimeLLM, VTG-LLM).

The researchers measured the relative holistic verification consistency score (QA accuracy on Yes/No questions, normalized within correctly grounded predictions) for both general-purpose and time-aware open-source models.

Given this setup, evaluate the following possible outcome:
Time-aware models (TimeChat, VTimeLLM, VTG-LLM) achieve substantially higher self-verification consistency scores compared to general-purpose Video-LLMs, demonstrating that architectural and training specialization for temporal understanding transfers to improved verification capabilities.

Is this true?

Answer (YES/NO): NO